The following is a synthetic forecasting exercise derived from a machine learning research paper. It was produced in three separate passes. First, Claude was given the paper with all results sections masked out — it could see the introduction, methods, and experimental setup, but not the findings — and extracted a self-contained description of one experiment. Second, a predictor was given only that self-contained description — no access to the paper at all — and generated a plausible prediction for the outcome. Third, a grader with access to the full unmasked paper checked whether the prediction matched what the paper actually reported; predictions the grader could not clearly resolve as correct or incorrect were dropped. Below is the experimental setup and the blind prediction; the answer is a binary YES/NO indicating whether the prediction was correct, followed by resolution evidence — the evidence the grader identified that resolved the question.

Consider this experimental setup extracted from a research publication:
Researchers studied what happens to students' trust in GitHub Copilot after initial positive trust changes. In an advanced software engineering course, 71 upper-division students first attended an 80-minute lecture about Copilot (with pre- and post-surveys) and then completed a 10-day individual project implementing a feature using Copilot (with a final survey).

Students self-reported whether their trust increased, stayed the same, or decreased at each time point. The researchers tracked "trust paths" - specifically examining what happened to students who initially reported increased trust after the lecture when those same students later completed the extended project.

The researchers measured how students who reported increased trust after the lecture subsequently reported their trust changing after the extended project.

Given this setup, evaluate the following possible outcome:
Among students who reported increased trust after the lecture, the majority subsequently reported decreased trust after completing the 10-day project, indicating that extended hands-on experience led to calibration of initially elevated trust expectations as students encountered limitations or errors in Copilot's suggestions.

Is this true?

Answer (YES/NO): NO